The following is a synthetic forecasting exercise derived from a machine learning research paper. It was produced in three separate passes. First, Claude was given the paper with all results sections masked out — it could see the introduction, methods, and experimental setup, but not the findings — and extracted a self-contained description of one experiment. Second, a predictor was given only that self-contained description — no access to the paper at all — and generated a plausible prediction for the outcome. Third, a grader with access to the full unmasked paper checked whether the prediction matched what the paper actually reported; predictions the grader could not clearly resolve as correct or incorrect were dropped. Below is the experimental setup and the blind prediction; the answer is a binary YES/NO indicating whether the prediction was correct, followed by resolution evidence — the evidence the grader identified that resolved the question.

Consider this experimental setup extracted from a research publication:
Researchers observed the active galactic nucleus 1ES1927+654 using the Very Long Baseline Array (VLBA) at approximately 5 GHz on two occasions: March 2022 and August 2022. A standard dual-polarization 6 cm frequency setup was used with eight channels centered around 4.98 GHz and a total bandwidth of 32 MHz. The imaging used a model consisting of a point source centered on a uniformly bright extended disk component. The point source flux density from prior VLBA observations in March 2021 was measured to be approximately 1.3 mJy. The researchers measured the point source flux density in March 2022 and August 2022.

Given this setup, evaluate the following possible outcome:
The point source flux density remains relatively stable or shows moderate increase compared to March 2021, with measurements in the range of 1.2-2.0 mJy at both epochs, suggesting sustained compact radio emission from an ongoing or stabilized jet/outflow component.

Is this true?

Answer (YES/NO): NO